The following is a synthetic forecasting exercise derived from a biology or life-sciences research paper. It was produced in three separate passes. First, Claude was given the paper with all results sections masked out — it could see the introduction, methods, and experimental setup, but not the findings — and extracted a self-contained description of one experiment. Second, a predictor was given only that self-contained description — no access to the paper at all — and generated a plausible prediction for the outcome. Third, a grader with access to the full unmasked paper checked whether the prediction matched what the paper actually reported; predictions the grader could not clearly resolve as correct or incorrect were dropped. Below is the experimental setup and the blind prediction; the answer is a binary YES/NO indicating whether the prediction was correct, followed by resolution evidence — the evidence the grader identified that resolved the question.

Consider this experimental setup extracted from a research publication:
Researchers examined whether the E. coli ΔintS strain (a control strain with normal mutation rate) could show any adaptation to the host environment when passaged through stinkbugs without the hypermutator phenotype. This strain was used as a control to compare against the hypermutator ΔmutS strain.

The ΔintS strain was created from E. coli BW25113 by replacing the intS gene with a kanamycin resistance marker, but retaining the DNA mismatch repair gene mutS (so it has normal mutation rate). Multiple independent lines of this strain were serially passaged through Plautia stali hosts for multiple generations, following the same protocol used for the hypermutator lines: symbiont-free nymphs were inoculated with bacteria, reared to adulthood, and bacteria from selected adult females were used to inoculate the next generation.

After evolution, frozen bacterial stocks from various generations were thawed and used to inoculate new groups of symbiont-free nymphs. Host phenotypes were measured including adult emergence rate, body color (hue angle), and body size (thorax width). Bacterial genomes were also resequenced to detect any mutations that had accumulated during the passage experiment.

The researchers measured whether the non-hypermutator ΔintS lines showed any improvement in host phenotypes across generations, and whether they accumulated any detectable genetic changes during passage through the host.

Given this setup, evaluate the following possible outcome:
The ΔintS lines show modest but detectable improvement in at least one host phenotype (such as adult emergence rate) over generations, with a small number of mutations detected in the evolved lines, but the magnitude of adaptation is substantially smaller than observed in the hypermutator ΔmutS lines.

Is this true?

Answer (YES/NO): NO